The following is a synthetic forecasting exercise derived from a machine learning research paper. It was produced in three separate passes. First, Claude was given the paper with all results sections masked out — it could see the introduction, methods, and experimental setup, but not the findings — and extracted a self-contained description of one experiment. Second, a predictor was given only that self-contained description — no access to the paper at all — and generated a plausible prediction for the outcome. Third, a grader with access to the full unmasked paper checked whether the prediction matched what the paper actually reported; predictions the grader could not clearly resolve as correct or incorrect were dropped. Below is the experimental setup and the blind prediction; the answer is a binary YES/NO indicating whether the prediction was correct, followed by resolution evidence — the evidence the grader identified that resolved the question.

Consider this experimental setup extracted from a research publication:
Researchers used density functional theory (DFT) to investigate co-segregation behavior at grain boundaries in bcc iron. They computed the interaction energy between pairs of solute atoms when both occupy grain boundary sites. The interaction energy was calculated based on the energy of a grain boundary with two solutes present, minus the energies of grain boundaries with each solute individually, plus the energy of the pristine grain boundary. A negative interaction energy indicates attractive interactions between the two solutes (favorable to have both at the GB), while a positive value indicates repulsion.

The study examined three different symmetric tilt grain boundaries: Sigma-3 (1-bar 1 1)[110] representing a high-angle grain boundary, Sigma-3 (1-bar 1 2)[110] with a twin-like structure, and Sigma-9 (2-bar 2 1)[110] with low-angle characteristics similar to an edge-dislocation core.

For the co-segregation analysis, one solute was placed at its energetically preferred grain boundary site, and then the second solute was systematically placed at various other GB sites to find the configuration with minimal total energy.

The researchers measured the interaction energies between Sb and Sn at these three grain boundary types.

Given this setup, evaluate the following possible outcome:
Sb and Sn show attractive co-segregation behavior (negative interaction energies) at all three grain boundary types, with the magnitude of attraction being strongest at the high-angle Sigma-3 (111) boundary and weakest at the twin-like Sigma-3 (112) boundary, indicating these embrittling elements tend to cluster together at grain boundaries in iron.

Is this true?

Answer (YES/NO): NO